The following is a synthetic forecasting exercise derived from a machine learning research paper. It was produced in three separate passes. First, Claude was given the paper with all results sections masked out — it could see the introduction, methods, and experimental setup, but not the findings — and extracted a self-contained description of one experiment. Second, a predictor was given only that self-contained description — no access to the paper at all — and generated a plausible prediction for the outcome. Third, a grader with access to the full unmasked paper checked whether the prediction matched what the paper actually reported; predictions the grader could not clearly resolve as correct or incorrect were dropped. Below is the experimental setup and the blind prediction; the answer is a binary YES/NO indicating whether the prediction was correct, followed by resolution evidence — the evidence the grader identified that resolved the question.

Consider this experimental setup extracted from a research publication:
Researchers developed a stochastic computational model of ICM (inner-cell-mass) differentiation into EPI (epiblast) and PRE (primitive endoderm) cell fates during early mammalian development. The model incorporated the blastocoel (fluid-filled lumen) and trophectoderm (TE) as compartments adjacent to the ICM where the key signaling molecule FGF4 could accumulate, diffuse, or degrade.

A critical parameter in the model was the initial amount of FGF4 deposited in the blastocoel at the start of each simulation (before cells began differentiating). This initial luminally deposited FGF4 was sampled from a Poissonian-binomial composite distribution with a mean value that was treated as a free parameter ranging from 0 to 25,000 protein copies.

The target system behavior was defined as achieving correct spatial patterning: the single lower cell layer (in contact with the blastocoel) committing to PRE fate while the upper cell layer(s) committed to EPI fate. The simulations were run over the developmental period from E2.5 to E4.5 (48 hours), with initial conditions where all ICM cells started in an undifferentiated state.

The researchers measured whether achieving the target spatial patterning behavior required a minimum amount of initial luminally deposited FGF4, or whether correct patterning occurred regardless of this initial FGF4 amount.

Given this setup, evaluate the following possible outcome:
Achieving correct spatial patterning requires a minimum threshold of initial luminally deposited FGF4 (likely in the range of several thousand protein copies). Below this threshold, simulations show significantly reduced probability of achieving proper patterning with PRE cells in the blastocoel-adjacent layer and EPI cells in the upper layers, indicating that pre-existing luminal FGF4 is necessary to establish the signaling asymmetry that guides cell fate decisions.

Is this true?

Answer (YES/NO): YES